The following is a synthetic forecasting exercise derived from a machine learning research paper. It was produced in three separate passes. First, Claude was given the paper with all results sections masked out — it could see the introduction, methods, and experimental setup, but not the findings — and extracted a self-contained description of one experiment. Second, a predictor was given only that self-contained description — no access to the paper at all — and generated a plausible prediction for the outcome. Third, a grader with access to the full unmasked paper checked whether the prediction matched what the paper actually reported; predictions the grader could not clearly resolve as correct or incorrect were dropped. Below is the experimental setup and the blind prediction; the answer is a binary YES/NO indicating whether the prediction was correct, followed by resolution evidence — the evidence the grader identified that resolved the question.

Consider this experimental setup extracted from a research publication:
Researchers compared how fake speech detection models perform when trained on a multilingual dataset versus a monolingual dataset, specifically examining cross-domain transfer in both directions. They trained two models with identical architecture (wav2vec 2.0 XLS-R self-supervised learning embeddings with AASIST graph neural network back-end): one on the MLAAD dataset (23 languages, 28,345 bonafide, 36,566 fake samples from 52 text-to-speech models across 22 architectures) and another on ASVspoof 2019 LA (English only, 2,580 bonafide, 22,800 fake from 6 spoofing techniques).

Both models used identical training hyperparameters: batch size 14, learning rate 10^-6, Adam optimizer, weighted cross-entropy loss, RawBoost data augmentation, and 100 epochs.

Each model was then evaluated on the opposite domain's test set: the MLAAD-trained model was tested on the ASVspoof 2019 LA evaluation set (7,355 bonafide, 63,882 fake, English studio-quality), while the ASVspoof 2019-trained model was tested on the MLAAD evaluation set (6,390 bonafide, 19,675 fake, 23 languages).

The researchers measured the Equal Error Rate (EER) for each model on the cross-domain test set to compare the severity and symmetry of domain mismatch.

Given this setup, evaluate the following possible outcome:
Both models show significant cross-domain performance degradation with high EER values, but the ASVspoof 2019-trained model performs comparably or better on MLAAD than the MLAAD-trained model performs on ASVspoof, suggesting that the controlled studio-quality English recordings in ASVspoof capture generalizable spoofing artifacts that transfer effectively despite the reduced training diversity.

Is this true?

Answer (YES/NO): YES